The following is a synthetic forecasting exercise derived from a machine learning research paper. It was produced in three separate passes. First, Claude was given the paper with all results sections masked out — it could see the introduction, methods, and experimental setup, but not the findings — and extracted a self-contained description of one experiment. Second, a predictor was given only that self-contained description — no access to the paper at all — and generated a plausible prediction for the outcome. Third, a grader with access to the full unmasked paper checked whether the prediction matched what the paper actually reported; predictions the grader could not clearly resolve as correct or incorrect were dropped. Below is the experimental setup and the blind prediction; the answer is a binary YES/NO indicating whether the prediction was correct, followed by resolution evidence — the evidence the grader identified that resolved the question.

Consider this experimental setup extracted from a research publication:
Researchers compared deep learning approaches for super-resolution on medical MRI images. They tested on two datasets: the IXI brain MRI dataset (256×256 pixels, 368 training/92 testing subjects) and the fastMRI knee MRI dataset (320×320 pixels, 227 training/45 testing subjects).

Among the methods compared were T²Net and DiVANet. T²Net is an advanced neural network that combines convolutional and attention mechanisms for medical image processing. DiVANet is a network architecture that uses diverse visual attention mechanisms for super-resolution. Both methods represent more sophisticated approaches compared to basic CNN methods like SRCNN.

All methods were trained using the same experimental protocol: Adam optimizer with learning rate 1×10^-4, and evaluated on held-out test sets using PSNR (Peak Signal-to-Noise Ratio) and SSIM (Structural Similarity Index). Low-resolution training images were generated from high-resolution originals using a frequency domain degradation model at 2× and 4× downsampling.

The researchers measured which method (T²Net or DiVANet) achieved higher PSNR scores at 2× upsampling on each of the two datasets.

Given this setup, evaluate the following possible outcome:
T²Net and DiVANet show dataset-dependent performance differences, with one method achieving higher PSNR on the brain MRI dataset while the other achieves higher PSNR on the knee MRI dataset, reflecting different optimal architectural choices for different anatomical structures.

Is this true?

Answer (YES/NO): YES